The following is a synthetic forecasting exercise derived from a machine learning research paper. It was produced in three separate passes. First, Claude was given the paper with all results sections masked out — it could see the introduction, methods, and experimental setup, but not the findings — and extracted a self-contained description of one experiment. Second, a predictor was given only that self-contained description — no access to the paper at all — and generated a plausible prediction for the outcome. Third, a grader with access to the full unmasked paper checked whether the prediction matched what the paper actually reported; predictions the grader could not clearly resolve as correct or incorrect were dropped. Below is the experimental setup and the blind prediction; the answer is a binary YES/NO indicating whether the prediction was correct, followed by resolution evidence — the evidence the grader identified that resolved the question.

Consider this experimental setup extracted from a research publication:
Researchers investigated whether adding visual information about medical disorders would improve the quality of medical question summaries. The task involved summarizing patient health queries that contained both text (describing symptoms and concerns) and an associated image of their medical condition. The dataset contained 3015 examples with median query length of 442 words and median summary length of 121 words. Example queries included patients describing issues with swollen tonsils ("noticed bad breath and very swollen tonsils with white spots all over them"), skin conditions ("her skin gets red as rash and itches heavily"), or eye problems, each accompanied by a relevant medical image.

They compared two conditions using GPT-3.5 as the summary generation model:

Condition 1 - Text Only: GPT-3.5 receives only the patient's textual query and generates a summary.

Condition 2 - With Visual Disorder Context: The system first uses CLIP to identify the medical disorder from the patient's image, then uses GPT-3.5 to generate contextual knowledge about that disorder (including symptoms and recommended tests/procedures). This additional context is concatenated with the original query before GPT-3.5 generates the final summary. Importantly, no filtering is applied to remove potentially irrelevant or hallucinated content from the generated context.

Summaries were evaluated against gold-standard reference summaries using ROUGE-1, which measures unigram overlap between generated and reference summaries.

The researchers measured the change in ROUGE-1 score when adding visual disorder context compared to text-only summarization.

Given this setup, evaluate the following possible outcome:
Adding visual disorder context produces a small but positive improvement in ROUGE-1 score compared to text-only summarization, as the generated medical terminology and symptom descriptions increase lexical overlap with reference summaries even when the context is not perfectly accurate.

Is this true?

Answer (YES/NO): YES